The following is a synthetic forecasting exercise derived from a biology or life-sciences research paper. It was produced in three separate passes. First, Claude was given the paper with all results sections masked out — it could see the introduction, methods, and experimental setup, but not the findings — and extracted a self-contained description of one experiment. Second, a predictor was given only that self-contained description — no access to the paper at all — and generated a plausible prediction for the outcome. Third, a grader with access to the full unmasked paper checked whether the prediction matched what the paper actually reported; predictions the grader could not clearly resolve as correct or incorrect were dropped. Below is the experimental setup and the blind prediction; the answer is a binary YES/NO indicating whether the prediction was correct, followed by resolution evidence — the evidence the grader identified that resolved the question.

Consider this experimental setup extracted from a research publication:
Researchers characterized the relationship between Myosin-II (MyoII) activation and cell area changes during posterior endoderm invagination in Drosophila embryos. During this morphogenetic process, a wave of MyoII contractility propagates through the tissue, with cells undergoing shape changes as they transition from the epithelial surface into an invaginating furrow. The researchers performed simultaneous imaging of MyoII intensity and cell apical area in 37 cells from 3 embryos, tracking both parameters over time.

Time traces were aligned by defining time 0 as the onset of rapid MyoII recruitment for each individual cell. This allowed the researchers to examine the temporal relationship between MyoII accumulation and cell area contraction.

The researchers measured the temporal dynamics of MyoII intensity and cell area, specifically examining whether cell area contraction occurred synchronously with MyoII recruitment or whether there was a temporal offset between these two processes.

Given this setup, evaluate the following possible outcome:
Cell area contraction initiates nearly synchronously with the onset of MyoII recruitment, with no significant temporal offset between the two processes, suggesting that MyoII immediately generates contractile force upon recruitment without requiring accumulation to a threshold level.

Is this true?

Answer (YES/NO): NO